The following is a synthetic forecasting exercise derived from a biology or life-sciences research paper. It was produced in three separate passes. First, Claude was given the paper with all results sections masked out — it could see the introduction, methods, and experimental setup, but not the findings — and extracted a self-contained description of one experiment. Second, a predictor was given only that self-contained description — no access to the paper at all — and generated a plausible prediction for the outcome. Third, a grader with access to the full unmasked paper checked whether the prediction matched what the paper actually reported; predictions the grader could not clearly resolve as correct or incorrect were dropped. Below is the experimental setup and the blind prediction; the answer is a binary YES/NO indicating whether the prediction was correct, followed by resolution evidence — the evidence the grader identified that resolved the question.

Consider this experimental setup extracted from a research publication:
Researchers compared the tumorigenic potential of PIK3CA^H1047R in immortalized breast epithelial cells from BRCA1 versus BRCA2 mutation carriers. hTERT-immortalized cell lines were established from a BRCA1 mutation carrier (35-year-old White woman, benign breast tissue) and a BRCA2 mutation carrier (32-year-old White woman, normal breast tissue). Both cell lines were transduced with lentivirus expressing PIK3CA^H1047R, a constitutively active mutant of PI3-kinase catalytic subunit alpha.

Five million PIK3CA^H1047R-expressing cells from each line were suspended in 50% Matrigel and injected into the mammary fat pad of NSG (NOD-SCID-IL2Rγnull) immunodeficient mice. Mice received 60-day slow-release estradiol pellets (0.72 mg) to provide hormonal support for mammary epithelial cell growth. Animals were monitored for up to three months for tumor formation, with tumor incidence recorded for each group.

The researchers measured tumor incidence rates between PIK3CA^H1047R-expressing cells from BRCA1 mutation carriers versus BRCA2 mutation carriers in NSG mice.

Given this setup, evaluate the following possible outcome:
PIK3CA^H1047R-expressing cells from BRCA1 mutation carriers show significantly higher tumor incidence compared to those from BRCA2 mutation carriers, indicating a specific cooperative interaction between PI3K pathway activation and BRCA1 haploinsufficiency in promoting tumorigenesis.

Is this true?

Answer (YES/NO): NO